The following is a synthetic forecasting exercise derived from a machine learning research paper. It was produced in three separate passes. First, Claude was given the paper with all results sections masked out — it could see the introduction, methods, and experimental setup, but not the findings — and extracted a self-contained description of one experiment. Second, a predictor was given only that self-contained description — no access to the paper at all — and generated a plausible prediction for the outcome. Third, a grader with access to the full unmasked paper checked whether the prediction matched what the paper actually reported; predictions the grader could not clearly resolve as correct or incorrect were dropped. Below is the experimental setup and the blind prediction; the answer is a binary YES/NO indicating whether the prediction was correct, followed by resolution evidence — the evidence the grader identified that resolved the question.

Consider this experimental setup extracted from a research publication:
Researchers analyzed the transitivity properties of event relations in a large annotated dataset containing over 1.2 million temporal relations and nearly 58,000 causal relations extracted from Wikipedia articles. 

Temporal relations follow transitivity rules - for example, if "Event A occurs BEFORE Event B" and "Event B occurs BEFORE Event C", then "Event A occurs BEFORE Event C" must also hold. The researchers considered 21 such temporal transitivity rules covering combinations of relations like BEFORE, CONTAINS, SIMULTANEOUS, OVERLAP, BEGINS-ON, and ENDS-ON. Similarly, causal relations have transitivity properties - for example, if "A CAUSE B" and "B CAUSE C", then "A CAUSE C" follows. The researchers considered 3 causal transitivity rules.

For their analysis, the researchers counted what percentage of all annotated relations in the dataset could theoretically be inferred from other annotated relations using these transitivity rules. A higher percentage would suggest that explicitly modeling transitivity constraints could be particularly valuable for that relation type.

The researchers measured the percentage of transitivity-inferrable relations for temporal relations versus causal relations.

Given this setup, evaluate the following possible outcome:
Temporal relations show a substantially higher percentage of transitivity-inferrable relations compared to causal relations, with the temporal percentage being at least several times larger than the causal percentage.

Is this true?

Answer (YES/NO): YES